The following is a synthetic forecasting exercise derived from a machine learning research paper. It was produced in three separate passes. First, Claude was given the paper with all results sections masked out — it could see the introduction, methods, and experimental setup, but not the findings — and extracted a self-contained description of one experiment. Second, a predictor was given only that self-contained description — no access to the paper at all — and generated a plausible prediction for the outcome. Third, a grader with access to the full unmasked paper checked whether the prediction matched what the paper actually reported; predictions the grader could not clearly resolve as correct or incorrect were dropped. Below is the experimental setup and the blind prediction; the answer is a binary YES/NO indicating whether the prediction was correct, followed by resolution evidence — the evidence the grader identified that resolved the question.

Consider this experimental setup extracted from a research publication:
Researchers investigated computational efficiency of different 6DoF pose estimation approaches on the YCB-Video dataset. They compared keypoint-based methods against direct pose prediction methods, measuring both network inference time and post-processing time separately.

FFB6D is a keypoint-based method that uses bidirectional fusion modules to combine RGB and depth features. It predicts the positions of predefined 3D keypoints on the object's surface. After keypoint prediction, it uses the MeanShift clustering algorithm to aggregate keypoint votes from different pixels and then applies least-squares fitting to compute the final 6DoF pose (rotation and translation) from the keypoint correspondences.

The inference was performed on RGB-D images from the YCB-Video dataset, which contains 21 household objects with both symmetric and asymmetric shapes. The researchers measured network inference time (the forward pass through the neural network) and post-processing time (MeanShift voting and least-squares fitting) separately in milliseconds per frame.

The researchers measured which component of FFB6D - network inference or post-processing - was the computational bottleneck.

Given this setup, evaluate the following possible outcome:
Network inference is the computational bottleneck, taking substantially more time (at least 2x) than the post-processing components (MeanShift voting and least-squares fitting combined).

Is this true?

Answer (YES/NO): NO